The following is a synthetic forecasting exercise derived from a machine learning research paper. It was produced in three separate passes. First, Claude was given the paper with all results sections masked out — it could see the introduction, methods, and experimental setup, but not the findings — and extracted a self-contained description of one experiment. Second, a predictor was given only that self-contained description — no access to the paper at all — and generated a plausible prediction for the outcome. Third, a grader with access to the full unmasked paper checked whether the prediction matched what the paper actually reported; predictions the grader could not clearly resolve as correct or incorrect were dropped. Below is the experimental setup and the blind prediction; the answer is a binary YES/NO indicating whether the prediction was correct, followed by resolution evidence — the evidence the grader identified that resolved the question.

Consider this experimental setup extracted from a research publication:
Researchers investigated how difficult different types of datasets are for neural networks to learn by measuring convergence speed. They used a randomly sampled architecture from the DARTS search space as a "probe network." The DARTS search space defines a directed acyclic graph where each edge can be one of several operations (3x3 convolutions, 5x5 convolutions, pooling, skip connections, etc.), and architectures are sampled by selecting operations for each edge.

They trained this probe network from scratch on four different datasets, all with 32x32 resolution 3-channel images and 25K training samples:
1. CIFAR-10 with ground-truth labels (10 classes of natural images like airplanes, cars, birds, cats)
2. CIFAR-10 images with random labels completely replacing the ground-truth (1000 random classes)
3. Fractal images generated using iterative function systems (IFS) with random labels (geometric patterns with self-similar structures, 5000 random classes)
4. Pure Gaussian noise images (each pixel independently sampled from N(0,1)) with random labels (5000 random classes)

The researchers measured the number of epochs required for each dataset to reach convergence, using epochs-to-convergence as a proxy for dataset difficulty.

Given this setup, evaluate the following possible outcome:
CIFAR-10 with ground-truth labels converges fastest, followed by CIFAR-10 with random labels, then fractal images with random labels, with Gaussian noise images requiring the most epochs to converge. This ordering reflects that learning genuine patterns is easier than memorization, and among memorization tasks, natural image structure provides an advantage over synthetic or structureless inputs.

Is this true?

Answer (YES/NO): NO